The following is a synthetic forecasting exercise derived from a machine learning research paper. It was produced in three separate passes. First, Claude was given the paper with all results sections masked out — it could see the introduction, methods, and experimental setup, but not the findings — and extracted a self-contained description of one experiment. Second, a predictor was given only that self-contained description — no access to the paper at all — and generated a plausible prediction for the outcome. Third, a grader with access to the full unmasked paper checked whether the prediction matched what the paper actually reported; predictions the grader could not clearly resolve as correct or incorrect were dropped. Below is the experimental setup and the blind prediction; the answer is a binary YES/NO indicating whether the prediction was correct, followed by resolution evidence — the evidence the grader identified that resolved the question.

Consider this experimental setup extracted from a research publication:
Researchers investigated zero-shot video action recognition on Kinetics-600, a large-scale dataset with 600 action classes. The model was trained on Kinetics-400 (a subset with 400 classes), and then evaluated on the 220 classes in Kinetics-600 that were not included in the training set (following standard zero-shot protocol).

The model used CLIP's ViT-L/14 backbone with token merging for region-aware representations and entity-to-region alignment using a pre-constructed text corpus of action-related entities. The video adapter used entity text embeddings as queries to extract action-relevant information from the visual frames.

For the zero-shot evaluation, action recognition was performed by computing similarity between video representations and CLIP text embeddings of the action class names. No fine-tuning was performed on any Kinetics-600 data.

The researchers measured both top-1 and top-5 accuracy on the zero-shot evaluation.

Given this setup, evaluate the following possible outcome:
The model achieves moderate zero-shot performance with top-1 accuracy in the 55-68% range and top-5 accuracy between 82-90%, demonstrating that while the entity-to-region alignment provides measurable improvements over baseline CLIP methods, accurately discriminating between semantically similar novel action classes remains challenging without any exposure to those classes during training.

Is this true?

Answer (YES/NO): NO